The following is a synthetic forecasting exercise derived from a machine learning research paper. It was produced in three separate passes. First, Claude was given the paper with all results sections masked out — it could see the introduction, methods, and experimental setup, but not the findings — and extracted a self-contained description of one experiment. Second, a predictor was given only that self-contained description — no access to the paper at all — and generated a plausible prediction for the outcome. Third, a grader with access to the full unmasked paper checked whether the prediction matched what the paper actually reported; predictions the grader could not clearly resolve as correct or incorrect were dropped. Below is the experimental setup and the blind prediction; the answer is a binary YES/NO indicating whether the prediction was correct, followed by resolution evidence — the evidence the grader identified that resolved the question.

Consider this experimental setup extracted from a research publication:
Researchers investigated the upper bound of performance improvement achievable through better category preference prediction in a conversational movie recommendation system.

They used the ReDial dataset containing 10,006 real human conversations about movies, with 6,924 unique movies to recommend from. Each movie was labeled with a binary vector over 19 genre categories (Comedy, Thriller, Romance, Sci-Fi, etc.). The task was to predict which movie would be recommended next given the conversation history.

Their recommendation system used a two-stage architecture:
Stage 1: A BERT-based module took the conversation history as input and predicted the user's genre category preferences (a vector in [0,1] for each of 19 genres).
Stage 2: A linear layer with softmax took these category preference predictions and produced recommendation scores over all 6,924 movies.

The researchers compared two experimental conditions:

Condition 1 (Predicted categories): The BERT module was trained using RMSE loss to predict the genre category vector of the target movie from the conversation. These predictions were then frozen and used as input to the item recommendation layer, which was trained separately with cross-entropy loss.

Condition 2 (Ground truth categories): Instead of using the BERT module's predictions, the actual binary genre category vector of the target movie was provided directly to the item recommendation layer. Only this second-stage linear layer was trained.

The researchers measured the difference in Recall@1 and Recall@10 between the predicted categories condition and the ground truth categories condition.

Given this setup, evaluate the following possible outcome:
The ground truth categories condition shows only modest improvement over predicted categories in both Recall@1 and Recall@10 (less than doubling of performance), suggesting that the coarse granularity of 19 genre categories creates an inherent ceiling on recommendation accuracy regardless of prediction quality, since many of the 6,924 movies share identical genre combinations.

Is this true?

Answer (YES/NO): NO